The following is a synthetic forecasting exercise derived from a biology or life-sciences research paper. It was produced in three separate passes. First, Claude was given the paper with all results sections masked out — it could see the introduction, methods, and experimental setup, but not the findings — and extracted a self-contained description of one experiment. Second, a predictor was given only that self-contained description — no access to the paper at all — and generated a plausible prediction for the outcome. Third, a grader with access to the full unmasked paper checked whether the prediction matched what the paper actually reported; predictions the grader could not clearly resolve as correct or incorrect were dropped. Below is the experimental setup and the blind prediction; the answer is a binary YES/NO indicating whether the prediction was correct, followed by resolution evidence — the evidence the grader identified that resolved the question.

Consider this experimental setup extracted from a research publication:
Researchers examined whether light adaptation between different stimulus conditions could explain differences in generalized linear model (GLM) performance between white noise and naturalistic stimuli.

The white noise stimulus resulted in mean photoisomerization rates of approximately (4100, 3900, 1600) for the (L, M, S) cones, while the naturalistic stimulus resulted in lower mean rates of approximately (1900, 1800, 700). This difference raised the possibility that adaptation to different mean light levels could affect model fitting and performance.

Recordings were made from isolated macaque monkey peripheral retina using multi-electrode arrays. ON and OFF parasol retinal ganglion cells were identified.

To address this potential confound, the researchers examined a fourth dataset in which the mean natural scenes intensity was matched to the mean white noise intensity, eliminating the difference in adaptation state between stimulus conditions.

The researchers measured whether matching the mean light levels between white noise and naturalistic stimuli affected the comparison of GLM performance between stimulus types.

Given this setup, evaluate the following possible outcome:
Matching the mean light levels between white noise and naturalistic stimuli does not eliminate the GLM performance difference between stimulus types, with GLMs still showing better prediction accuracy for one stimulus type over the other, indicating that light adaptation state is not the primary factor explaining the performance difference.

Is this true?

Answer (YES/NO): YES